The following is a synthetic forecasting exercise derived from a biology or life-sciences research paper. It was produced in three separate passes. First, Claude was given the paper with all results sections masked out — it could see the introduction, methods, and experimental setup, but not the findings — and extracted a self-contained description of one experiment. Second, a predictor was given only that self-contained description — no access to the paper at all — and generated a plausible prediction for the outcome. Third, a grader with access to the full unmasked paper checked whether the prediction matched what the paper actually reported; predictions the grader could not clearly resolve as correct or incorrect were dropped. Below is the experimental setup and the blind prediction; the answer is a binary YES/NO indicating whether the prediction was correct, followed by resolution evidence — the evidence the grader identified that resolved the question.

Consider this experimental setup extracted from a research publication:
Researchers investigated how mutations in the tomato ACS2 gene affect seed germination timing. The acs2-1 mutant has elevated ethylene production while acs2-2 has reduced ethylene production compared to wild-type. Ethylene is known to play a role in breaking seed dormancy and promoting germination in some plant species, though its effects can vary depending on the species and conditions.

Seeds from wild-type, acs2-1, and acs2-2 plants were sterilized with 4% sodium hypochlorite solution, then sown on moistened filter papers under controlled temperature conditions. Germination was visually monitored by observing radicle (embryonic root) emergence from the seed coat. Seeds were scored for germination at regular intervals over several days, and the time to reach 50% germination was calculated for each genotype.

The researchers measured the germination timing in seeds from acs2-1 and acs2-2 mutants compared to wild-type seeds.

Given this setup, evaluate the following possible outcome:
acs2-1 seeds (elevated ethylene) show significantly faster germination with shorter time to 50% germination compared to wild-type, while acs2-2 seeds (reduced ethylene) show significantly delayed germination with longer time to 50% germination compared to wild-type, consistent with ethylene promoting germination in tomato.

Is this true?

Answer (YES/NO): YES